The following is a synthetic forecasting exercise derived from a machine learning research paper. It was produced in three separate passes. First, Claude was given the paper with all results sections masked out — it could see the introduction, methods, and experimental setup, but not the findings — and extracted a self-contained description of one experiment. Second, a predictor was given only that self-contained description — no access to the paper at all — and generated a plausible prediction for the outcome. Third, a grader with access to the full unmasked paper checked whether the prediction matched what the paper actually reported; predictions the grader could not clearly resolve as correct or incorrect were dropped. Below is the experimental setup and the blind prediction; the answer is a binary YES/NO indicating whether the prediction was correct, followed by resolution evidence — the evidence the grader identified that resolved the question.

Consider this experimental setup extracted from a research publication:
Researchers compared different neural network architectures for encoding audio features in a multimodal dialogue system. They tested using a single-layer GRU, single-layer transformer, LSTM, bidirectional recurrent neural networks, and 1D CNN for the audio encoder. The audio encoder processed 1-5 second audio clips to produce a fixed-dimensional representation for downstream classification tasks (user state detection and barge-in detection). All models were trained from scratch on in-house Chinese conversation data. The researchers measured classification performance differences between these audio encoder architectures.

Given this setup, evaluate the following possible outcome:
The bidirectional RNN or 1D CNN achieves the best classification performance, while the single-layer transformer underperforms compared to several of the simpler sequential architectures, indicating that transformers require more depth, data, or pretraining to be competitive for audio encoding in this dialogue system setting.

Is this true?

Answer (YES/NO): NO